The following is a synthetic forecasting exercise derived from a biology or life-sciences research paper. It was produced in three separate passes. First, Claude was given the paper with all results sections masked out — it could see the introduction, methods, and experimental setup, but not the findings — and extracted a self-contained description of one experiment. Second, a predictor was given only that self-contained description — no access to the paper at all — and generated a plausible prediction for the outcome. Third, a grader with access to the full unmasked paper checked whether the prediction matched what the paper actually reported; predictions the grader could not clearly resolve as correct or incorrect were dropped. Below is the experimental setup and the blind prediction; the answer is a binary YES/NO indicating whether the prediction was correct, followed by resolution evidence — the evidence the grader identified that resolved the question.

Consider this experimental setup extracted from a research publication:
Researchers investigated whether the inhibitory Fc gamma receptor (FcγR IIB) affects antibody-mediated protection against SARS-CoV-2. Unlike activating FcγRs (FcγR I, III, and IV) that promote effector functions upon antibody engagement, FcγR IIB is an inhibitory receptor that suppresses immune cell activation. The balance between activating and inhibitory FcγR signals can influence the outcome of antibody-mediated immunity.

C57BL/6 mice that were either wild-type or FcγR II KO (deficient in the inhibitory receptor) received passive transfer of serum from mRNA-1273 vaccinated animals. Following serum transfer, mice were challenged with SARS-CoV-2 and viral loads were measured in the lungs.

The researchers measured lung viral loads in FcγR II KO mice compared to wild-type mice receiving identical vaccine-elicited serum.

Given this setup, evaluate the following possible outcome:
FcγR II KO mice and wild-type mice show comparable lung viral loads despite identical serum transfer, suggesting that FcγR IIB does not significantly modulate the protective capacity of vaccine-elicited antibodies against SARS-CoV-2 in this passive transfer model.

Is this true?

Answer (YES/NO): YES